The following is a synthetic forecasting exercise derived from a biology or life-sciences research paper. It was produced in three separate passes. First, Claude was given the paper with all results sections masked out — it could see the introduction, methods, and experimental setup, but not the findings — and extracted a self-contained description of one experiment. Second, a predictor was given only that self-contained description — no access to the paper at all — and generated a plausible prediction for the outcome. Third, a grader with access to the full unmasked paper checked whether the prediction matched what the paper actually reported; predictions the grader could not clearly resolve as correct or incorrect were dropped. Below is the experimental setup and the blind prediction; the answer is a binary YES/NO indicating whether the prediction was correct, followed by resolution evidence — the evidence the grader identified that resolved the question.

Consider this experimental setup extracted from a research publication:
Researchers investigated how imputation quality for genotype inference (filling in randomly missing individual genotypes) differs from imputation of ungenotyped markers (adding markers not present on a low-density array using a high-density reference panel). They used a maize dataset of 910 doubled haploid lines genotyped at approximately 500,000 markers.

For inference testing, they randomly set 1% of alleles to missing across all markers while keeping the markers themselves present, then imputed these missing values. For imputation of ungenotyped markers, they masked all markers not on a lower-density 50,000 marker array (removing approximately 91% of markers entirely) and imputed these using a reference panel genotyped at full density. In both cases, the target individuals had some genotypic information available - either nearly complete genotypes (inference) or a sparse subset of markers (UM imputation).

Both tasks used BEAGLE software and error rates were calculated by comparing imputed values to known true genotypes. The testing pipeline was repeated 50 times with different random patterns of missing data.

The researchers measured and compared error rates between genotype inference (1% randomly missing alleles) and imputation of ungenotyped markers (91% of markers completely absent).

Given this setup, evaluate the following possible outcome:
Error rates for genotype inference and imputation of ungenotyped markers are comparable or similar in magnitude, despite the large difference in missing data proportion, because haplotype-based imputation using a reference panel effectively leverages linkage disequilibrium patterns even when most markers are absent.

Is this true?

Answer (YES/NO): NO